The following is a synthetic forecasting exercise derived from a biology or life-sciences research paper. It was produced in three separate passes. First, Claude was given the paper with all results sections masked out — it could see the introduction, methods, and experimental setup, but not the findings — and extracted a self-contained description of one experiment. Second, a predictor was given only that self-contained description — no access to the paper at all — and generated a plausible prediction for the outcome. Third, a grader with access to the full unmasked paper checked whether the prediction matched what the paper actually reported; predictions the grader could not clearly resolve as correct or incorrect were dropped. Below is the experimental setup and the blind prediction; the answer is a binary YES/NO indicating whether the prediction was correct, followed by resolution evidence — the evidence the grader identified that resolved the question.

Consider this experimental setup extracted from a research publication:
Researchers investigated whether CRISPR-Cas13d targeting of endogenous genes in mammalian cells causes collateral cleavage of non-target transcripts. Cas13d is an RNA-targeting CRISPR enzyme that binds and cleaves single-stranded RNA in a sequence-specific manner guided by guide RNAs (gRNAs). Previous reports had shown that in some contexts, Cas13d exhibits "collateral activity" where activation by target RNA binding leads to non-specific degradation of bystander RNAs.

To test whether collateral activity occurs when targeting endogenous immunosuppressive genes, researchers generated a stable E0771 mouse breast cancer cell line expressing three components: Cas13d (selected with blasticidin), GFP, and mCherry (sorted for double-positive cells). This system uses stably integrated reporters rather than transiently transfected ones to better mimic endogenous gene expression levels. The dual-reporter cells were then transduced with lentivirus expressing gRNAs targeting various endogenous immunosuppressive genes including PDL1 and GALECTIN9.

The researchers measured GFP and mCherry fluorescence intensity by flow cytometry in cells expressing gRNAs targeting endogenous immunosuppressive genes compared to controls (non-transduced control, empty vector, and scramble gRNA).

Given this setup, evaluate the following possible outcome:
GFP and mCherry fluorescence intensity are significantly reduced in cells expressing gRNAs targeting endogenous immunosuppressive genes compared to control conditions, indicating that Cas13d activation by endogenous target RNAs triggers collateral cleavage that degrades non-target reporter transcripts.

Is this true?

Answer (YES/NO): NO